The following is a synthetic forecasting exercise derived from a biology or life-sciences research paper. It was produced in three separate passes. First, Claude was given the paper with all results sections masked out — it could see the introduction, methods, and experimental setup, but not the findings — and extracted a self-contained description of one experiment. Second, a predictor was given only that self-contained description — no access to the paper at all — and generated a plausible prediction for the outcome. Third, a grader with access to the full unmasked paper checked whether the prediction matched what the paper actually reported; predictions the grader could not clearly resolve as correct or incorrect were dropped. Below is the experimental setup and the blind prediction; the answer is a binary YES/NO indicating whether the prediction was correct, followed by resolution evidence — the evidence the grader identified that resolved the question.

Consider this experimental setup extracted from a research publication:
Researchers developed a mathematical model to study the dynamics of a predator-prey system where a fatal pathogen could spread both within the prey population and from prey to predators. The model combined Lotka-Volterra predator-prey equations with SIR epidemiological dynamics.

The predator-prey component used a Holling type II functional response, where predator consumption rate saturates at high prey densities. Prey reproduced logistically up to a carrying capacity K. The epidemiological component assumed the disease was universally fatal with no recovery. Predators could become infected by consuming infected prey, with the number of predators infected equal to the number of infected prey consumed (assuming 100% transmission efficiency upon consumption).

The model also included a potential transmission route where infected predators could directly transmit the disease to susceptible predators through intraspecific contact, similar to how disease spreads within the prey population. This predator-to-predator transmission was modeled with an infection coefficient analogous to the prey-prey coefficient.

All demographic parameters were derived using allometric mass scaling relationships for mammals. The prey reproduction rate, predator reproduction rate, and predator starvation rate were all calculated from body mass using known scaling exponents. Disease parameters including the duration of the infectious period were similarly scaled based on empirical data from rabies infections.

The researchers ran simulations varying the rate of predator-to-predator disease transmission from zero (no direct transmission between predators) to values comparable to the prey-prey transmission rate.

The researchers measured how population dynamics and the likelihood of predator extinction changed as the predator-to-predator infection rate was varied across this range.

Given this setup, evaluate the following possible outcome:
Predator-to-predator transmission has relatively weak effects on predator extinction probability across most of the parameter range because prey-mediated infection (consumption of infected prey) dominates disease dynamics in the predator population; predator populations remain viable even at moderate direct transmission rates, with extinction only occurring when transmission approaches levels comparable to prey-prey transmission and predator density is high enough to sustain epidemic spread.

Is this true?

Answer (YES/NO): YES